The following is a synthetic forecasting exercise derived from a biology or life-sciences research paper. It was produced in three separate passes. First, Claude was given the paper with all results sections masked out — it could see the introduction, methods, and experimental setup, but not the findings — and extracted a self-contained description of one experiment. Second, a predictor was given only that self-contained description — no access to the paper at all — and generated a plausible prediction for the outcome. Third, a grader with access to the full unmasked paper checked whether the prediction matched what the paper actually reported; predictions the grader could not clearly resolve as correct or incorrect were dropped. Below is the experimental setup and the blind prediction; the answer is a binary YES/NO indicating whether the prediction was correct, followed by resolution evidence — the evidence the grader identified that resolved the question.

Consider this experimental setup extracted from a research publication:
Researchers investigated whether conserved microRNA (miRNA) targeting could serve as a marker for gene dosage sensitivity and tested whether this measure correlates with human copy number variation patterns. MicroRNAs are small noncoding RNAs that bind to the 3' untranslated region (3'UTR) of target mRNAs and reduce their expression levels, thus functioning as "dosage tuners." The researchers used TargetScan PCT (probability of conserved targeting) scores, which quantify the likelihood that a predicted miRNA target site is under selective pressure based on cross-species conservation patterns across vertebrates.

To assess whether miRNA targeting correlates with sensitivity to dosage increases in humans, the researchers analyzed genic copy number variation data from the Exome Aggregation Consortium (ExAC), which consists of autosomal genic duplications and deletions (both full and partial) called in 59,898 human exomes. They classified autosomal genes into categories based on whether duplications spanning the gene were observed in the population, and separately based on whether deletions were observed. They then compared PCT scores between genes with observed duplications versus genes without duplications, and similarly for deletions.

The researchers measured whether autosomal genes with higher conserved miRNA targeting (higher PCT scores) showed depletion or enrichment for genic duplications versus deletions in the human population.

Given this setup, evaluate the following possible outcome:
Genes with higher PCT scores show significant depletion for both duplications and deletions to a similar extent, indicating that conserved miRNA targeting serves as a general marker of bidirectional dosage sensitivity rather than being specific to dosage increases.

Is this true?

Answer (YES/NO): NO